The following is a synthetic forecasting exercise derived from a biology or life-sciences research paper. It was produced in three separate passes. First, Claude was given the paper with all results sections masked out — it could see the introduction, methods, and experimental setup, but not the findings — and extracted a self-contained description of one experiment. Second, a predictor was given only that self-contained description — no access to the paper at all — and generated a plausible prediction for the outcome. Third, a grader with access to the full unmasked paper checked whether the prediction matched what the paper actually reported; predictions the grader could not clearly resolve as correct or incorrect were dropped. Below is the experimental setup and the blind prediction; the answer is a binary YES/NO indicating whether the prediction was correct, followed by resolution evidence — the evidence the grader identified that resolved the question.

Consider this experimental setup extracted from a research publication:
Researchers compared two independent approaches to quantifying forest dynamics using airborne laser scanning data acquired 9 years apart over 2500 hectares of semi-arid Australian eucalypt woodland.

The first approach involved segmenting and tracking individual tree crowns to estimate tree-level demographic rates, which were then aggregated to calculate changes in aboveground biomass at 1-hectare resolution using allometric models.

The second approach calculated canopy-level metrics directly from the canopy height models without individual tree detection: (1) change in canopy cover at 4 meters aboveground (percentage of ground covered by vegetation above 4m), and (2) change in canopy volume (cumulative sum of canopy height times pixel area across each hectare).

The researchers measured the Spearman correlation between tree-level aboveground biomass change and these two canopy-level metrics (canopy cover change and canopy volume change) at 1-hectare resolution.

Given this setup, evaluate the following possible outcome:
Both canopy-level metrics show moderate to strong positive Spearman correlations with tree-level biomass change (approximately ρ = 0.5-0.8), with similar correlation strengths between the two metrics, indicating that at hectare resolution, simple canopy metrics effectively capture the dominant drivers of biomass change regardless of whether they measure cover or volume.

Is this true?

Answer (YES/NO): NO